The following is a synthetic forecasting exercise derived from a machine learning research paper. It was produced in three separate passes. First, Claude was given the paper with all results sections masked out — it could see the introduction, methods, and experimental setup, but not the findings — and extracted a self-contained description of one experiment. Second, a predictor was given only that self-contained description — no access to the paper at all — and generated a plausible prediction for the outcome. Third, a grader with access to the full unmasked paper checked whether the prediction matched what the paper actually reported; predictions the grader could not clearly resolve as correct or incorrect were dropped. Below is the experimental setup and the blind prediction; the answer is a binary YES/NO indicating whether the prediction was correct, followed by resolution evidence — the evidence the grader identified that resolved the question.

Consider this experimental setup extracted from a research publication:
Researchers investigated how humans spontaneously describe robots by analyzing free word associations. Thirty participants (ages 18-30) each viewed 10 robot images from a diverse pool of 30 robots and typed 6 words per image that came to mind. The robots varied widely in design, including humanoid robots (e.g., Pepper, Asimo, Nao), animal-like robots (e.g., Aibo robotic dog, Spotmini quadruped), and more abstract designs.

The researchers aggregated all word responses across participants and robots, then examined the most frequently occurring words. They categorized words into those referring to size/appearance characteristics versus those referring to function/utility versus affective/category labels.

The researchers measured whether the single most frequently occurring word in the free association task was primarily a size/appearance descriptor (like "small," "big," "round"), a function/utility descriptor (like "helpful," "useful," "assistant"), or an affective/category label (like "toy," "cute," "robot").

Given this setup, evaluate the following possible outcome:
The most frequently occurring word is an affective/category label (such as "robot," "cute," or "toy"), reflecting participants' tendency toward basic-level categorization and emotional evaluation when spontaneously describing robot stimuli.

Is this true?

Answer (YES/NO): YES